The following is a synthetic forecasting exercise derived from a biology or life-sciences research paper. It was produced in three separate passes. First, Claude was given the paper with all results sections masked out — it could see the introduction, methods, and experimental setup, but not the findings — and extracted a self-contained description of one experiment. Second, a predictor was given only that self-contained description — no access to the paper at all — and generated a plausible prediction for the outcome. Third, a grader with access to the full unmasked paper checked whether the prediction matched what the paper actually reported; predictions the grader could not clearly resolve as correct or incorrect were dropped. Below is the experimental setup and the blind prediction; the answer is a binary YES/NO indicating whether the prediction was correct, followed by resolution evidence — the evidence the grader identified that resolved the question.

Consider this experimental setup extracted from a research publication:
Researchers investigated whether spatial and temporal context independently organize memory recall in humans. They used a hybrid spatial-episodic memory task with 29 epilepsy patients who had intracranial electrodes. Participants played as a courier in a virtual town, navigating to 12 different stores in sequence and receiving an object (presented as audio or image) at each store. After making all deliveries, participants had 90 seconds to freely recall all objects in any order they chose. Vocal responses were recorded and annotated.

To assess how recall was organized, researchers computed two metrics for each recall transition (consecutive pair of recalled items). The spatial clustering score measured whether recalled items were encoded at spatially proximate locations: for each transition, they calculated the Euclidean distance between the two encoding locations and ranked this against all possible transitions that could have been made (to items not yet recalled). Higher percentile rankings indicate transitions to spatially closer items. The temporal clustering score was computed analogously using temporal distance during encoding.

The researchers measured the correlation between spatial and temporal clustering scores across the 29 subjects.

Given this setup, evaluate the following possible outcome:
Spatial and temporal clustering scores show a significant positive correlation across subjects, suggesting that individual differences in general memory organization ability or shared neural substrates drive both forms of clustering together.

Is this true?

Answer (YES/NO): NO